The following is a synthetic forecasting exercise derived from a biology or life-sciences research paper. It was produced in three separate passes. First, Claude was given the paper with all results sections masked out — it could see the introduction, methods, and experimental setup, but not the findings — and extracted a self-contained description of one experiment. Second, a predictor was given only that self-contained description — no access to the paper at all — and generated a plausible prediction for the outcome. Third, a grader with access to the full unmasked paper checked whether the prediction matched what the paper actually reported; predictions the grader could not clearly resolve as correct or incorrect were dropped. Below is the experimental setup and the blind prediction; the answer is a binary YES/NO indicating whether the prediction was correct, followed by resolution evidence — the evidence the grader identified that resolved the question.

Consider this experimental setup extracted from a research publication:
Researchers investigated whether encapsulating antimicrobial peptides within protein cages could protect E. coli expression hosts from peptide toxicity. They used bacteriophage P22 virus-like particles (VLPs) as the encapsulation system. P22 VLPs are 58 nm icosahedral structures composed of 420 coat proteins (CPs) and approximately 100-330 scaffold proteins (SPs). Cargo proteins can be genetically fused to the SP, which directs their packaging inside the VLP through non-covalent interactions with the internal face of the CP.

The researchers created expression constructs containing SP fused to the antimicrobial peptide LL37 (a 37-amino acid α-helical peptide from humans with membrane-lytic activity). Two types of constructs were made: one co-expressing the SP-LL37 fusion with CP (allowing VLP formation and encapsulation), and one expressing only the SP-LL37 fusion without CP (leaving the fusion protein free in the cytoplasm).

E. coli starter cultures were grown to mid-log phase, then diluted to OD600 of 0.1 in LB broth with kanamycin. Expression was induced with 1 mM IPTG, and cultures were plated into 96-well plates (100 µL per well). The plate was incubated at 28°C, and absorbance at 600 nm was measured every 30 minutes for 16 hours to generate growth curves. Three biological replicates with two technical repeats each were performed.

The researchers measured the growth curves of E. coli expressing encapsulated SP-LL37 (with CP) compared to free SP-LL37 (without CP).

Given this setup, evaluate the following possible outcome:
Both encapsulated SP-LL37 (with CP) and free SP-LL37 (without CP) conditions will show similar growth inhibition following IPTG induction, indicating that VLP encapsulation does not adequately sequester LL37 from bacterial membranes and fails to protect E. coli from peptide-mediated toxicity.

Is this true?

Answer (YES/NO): NO